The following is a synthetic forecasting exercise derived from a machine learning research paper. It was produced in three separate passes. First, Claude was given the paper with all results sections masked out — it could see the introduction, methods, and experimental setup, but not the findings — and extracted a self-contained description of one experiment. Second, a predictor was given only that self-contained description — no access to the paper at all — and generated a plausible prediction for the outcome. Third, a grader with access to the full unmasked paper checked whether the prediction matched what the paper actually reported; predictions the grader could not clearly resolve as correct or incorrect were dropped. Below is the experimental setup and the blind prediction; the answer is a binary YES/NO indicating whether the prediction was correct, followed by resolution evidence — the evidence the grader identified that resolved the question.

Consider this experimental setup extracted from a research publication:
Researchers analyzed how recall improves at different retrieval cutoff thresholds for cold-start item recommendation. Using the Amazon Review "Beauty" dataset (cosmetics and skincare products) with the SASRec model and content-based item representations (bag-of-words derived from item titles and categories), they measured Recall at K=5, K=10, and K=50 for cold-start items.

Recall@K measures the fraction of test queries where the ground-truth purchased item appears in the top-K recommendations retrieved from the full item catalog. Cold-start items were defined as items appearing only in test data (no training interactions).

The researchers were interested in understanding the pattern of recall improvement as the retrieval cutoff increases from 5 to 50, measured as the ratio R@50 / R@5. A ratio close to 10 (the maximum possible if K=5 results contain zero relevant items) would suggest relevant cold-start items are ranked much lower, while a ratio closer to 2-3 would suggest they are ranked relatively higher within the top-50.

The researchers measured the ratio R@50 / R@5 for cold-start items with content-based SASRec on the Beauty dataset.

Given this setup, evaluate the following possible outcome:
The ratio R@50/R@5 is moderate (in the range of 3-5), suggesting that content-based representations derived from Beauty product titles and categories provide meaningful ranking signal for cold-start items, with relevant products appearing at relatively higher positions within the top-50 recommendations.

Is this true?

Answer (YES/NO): NO